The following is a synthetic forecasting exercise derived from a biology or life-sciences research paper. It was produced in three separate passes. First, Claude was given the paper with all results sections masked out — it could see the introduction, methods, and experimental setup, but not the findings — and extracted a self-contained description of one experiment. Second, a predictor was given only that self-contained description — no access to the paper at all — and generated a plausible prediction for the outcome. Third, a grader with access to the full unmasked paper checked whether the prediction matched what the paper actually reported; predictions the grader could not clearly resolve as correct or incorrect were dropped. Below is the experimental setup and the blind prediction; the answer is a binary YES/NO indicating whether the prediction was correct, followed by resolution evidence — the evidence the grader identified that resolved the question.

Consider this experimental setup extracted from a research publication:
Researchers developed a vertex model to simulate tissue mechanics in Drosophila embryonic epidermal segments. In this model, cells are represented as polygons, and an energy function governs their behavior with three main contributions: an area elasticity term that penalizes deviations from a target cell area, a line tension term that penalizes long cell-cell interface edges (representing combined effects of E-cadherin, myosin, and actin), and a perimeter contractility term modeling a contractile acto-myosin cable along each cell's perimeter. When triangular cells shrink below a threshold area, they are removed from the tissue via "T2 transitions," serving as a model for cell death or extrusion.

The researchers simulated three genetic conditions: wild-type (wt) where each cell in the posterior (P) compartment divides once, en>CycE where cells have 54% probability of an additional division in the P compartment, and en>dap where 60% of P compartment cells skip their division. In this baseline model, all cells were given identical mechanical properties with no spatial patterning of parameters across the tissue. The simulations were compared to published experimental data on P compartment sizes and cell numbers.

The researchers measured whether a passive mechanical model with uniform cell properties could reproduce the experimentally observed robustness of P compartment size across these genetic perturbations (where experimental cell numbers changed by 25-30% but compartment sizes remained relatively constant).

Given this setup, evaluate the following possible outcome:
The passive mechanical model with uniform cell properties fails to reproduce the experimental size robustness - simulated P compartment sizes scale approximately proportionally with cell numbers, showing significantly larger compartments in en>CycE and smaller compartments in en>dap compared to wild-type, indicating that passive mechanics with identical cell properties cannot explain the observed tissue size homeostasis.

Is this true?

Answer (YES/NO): NO